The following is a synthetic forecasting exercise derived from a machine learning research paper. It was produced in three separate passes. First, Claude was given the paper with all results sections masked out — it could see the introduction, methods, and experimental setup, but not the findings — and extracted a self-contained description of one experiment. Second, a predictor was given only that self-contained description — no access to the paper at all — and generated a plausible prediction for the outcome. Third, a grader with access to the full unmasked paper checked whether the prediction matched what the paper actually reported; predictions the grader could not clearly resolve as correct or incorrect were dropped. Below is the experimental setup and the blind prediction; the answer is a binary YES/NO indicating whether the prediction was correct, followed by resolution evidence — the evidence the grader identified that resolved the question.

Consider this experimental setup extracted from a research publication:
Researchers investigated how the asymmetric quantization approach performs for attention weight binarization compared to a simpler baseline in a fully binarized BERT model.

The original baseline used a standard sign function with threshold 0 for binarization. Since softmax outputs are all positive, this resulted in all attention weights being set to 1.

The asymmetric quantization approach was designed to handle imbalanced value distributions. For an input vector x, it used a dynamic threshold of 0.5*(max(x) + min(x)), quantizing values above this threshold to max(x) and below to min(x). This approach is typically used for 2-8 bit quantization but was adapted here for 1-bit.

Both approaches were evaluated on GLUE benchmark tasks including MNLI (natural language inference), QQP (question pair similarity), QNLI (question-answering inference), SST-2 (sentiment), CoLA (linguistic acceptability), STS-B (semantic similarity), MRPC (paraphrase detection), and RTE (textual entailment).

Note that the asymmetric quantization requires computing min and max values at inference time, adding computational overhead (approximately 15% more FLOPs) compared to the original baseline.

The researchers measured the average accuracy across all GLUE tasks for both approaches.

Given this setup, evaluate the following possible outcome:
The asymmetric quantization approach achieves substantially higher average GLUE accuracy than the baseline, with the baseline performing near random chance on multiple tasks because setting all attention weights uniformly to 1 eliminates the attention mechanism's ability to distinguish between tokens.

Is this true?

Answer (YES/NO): NO